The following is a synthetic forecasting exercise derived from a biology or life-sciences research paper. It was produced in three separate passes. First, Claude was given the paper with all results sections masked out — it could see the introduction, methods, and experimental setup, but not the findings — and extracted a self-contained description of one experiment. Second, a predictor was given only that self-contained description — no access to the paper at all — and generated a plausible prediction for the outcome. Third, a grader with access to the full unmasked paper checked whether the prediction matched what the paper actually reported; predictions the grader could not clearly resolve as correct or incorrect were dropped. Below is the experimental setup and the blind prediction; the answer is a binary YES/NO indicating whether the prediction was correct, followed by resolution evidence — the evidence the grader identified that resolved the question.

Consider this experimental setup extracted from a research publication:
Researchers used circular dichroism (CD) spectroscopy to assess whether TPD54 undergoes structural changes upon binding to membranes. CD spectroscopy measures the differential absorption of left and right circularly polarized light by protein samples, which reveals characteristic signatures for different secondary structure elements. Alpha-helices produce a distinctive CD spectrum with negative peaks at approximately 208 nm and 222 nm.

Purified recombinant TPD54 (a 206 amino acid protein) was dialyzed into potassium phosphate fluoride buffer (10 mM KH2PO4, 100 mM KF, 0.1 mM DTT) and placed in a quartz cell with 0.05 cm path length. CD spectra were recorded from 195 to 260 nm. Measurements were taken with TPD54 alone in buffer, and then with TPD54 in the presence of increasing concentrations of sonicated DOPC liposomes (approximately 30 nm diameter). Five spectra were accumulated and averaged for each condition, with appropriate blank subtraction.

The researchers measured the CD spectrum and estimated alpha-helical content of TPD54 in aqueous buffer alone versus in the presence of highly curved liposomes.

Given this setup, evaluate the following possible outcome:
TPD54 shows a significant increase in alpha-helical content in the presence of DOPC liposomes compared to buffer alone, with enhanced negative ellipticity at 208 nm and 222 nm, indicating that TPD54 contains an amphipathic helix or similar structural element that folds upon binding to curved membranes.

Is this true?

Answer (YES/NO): YES